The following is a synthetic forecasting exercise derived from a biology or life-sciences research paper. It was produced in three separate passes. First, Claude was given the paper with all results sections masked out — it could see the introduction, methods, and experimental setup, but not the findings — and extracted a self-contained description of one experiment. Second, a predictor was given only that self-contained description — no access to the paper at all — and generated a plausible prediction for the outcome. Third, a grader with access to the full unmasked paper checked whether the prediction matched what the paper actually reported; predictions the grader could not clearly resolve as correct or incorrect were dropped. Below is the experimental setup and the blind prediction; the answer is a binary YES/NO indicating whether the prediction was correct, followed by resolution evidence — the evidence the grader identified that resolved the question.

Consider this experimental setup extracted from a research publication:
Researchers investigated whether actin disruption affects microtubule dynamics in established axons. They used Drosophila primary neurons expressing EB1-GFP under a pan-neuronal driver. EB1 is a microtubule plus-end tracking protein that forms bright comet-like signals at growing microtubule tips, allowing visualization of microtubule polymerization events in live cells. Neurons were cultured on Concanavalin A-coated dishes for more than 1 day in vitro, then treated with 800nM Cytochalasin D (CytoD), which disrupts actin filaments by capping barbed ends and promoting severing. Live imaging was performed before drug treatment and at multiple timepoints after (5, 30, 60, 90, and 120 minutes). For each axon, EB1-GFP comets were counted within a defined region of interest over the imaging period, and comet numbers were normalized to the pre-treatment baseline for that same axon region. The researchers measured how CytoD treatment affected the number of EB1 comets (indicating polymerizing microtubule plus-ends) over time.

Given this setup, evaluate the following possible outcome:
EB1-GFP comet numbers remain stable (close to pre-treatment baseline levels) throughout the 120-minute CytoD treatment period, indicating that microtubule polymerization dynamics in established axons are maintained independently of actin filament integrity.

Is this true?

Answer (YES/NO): YES